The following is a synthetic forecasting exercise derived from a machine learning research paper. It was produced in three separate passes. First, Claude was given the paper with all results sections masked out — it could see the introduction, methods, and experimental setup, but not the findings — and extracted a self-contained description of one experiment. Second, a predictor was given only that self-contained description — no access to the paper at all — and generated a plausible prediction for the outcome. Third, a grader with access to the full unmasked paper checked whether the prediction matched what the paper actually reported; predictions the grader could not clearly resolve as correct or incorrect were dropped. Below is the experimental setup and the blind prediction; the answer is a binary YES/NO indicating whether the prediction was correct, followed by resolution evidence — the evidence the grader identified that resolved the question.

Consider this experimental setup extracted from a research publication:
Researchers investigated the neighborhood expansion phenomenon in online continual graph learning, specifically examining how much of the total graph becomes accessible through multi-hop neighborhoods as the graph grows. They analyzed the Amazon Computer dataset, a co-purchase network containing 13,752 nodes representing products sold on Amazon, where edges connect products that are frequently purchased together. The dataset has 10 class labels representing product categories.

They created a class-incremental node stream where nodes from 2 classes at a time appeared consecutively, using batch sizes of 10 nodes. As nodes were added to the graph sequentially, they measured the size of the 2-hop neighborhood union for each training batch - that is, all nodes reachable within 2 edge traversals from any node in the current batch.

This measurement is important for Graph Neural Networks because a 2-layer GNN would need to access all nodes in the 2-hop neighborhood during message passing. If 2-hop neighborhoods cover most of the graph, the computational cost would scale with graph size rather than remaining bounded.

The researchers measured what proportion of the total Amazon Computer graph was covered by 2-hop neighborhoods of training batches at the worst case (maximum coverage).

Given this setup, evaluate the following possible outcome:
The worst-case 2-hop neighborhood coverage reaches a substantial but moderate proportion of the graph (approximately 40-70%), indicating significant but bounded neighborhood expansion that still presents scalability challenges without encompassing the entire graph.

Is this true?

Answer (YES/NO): YES